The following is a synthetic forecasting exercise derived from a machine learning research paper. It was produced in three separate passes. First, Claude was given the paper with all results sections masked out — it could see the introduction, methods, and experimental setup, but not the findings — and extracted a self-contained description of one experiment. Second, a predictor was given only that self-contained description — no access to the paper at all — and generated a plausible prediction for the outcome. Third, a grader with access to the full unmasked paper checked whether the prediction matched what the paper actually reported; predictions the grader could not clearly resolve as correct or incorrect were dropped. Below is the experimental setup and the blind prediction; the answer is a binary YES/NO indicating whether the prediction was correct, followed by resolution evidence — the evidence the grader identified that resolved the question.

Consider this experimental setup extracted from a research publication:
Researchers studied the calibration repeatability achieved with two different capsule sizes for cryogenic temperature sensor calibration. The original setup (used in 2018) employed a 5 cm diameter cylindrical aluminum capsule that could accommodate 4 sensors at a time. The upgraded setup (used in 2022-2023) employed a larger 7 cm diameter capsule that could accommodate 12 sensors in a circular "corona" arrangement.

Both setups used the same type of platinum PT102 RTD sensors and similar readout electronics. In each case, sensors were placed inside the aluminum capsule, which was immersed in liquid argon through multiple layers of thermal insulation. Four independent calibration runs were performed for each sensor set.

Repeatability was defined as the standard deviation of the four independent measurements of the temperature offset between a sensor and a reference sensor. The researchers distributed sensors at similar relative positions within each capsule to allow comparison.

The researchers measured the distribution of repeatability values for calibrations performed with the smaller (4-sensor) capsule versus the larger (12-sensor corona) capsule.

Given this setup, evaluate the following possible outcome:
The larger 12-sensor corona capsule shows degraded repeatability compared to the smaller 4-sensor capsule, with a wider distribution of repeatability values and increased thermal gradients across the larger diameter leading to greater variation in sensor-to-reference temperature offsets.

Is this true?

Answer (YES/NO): YES